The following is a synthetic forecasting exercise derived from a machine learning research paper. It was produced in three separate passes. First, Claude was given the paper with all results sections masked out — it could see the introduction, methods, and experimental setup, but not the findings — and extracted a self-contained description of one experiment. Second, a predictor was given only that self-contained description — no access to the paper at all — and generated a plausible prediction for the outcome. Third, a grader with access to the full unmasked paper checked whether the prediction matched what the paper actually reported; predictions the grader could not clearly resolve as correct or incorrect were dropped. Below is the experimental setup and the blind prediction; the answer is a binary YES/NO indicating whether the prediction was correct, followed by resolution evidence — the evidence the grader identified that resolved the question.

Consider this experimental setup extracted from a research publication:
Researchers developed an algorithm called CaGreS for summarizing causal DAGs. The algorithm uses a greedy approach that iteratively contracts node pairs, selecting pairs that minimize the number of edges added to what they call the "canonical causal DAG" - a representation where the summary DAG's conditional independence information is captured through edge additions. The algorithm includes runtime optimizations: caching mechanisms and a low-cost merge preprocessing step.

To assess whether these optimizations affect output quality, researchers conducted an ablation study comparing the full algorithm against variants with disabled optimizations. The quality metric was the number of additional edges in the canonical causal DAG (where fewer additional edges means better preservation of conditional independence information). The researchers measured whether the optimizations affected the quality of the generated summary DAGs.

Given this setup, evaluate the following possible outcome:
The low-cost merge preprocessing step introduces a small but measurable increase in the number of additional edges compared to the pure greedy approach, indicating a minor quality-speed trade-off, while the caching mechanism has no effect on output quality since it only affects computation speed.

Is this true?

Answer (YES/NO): NO